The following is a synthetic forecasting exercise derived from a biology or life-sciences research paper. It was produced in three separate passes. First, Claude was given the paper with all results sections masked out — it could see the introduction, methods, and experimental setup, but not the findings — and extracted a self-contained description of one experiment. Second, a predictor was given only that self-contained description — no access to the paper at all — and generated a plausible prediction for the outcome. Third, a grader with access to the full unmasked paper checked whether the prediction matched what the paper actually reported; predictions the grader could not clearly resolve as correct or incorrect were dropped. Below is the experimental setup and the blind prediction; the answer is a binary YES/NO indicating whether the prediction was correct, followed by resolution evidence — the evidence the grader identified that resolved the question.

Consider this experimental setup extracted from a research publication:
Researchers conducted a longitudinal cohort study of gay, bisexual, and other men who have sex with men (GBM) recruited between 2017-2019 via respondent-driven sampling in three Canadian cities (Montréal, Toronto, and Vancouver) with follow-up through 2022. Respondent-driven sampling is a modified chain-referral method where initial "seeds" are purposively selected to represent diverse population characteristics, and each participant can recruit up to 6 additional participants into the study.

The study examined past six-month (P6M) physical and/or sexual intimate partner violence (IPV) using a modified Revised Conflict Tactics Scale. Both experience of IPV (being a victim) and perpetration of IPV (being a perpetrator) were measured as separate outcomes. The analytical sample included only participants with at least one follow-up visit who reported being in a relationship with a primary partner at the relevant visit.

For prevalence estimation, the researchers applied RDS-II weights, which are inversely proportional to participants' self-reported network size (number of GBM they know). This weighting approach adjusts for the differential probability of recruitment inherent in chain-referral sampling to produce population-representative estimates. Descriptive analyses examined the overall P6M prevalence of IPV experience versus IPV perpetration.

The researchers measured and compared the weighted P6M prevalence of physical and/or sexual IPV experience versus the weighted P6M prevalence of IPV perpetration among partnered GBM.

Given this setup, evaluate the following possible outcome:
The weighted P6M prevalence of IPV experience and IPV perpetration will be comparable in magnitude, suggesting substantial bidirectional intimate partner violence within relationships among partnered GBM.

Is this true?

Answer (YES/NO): NO